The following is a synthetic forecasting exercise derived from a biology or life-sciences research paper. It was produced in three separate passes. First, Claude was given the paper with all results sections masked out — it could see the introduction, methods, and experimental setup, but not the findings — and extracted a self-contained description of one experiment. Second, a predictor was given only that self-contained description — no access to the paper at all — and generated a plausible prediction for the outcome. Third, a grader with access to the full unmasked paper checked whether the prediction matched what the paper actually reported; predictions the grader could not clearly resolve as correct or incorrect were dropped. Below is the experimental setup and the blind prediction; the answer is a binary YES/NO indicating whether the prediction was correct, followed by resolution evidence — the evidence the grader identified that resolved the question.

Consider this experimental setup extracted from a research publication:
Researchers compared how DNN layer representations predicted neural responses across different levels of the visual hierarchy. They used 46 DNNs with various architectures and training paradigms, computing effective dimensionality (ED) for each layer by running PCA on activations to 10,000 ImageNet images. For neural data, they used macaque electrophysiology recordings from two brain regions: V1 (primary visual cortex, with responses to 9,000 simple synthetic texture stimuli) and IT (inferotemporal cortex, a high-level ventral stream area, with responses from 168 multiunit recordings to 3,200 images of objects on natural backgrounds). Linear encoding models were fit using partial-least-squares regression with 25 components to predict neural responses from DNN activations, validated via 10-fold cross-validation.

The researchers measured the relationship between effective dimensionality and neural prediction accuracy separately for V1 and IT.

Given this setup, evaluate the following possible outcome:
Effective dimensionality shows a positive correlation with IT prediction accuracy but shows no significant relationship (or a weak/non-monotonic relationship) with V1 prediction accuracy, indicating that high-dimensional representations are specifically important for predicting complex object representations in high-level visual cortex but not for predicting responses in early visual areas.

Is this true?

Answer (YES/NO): YES